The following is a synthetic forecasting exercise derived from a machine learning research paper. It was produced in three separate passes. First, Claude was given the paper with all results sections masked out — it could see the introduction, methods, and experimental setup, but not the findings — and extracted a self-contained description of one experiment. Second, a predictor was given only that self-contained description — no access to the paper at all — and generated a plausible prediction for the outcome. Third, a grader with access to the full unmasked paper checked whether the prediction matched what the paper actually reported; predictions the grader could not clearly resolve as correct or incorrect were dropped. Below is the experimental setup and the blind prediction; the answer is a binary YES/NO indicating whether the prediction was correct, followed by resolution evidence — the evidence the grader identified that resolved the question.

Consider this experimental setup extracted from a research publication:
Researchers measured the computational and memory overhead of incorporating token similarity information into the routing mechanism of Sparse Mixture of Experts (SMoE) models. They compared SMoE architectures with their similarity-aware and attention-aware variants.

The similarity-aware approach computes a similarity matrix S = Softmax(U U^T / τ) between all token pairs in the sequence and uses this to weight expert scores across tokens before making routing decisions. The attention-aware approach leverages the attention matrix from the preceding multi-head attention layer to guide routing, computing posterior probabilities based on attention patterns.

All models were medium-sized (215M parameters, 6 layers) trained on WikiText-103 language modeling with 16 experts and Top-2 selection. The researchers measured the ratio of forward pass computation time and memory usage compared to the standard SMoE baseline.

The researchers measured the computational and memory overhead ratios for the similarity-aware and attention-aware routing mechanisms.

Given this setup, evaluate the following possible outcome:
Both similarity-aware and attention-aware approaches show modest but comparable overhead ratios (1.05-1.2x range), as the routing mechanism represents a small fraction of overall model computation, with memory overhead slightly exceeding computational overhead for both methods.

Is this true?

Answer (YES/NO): NO